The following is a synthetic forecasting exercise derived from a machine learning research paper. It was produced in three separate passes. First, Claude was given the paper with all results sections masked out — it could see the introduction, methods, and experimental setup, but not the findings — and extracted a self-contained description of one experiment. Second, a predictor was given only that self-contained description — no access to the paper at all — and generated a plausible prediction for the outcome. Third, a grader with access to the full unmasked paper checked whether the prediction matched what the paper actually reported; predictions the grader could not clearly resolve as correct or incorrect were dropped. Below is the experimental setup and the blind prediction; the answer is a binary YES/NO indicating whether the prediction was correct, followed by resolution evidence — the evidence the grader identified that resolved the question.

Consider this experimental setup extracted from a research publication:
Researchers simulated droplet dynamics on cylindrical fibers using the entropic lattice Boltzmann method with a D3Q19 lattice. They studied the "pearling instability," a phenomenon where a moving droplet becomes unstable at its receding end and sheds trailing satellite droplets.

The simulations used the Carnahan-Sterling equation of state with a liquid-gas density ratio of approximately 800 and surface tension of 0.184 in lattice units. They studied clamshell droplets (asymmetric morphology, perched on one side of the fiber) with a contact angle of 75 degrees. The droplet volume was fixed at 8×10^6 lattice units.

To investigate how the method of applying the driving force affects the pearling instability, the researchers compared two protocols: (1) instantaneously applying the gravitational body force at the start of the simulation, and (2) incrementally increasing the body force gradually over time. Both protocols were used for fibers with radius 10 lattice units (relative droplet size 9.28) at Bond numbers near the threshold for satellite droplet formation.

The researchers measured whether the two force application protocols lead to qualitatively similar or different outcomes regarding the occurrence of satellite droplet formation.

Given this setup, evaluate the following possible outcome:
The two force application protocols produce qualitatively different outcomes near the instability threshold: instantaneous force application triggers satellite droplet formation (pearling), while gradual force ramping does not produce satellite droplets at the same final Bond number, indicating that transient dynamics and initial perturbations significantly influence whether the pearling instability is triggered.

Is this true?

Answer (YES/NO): NO